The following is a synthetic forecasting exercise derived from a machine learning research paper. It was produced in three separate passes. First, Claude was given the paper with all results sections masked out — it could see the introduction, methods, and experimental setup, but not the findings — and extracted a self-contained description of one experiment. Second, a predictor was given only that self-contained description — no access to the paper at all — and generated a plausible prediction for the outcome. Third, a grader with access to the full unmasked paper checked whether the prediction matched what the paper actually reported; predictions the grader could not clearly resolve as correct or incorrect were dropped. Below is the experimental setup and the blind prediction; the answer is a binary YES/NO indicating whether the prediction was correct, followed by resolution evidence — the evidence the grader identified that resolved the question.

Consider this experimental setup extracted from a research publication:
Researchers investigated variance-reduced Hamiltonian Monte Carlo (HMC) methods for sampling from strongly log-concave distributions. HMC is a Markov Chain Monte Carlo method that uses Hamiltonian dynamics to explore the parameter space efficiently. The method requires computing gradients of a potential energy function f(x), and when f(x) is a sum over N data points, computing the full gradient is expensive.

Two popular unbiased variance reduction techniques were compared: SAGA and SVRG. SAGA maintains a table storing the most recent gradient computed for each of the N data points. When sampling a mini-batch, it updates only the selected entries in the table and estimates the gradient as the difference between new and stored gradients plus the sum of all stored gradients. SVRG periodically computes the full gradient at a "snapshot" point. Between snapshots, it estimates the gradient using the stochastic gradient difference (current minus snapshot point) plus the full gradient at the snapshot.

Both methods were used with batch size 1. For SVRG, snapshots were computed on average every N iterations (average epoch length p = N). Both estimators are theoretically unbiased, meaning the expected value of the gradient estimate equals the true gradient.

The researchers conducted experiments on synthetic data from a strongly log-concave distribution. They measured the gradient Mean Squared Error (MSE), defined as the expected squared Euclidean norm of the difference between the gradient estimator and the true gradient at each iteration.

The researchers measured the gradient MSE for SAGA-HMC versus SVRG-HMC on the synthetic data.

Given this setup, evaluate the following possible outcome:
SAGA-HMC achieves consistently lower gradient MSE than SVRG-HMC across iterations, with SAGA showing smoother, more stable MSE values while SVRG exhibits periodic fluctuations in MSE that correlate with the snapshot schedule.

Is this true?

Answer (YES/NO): NO